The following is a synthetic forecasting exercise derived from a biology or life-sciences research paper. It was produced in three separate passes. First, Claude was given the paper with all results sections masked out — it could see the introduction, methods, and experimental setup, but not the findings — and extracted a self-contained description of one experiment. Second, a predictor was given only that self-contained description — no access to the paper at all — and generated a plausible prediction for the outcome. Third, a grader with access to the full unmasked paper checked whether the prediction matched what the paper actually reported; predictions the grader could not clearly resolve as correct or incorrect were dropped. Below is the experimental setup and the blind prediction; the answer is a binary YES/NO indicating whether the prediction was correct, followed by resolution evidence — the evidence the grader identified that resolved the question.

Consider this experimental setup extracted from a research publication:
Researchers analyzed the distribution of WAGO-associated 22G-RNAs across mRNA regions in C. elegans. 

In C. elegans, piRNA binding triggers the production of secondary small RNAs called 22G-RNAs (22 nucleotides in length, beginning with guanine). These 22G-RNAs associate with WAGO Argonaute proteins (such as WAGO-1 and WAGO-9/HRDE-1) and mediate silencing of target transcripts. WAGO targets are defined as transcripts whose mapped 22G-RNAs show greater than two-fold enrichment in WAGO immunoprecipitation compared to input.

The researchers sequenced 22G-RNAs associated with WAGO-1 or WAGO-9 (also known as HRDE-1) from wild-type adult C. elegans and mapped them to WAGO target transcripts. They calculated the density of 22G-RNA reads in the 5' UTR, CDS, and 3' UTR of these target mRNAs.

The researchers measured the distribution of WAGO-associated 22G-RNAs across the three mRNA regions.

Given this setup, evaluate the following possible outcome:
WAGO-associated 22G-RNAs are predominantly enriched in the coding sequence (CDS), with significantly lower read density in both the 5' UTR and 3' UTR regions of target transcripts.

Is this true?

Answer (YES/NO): YES